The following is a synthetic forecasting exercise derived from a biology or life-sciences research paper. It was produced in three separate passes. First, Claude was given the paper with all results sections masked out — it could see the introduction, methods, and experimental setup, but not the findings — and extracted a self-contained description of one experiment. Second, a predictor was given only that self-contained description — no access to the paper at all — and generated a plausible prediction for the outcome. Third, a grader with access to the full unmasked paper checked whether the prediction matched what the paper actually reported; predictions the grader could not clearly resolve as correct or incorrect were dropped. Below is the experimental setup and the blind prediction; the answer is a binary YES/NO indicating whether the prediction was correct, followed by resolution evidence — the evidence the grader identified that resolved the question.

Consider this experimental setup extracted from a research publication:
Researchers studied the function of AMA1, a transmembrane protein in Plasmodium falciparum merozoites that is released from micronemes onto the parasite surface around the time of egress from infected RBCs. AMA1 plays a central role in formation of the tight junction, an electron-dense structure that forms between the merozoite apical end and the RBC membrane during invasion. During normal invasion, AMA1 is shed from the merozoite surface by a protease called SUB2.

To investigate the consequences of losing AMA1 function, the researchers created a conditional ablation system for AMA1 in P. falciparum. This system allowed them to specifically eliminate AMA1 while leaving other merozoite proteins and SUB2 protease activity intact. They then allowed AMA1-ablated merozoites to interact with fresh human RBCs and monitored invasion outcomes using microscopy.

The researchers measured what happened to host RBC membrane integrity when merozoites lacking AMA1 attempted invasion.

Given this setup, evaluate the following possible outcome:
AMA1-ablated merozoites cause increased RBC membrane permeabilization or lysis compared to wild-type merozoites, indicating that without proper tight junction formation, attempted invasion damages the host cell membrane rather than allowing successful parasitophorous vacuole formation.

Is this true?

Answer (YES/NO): YES